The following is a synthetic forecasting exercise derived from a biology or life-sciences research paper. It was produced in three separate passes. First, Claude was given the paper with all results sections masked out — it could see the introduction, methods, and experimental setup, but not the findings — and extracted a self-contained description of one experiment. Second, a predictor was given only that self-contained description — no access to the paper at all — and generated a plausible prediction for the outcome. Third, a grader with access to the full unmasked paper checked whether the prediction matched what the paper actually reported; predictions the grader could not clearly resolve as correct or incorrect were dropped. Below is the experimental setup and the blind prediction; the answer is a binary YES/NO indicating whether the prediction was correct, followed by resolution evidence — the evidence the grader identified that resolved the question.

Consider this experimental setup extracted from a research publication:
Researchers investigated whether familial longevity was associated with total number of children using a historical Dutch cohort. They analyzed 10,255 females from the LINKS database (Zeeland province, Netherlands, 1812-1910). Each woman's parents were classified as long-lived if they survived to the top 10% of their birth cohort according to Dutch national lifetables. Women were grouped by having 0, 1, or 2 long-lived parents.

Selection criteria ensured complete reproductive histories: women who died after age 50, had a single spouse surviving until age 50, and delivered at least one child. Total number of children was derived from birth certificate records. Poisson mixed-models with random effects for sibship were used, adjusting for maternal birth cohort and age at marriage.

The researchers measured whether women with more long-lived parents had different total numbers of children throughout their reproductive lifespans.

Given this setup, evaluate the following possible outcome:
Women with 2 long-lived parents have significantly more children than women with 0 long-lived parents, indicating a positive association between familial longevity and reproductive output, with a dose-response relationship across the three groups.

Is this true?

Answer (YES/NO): NO